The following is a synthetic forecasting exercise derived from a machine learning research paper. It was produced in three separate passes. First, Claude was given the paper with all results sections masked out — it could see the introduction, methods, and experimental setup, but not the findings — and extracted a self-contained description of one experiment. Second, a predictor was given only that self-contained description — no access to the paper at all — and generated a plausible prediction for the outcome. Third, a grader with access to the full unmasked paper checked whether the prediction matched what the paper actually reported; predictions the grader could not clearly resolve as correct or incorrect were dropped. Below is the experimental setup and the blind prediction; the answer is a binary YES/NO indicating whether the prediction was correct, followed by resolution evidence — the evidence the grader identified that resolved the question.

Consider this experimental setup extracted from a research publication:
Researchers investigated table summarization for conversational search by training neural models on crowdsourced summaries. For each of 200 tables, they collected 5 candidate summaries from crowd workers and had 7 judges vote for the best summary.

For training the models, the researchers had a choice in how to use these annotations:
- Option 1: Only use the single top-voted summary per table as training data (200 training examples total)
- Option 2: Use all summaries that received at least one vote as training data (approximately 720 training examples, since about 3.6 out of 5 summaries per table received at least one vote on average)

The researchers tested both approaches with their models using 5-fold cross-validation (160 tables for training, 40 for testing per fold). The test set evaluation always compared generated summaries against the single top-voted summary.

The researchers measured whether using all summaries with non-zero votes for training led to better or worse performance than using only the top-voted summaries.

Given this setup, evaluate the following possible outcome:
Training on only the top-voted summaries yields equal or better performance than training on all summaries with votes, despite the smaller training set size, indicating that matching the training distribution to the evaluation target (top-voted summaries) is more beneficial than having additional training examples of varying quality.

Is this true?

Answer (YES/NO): NO